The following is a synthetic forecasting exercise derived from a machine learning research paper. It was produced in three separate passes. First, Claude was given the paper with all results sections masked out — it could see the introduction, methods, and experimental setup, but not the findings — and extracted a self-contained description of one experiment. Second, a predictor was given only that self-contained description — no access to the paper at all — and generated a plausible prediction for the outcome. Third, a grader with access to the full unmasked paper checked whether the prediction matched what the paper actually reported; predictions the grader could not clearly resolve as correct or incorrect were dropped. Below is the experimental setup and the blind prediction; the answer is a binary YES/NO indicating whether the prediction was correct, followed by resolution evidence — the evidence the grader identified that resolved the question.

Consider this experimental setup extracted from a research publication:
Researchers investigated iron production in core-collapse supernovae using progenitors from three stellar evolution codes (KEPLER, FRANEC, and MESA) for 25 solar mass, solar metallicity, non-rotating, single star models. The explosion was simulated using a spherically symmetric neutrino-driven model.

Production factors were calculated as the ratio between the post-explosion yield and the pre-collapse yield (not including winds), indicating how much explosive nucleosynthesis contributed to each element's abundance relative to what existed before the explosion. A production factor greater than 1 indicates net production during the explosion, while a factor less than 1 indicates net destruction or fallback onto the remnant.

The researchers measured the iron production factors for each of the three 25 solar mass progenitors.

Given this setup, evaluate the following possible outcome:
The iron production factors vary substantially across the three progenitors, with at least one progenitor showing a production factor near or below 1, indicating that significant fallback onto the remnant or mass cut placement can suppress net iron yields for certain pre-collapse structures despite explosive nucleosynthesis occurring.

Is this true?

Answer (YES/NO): YES